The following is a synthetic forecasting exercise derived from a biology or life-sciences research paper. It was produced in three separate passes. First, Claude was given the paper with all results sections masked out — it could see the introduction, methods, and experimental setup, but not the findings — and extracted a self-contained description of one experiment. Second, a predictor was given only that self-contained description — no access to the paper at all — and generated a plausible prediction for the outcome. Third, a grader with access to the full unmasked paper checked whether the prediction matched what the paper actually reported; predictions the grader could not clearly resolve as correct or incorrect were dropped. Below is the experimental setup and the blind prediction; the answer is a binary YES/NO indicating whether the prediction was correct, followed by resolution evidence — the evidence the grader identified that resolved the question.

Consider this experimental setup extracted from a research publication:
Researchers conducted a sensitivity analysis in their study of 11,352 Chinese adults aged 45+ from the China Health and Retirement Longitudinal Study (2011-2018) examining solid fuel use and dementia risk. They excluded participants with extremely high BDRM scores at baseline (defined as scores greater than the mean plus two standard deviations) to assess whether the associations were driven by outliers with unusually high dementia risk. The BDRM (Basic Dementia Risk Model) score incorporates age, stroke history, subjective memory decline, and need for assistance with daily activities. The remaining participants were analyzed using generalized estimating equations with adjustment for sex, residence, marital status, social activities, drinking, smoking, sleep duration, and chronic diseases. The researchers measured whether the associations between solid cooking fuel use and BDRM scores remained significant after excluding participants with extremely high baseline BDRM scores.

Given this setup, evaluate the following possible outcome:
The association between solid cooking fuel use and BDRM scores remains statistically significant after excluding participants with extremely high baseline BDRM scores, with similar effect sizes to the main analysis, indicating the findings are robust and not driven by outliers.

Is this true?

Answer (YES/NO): YES